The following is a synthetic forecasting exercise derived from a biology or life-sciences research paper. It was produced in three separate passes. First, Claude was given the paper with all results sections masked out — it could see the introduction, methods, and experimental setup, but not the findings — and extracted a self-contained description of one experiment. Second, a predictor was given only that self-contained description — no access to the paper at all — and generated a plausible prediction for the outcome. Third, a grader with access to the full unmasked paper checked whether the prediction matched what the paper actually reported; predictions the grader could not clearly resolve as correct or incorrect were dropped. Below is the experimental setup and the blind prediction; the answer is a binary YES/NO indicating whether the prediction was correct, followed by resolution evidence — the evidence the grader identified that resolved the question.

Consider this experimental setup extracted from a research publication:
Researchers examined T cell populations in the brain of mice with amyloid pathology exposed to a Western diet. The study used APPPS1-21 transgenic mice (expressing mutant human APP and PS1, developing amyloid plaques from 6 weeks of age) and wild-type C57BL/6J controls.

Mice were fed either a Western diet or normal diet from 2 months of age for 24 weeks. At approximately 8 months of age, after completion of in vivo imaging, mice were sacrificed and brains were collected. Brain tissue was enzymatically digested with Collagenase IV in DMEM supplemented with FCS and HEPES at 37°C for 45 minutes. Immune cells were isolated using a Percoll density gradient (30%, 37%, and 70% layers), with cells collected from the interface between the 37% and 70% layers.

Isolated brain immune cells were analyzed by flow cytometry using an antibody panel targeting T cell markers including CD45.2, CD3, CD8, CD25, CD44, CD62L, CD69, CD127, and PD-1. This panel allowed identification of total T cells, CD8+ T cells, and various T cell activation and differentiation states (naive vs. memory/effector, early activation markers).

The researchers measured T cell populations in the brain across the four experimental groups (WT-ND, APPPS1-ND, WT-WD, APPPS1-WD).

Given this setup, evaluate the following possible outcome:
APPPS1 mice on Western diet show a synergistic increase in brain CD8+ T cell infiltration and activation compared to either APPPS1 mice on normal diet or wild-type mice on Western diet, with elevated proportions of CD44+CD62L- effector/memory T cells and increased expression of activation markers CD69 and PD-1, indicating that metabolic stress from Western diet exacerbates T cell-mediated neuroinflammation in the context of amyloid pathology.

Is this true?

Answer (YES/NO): NO